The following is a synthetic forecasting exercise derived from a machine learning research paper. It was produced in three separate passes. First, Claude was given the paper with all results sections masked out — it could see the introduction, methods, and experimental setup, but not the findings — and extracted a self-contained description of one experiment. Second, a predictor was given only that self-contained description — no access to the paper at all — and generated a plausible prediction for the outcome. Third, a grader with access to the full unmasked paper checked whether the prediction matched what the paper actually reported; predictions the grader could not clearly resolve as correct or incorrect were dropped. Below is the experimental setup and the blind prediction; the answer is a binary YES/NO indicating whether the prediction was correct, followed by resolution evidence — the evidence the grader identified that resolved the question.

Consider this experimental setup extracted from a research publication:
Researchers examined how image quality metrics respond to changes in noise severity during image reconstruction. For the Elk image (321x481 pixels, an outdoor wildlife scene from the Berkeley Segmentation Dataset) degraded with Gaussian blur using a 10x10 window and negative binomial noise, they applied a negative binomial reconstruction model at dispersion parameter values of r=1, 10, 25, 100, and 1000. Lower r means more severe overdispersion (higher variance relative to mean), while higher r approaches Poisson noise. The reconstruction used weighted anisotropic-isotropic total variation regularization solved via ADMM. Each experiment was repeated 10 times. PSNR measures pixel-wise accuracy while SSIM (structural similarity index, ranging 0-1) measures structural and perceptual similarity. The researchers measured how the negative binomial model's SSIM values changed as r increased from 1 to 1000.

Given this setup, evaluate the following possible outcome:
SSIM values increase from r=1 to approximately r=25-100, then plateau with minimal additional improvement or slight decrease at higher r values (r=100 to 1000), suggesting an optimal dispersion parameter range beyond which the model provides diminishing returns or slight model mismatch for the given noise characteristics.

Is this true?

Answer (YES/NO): YES